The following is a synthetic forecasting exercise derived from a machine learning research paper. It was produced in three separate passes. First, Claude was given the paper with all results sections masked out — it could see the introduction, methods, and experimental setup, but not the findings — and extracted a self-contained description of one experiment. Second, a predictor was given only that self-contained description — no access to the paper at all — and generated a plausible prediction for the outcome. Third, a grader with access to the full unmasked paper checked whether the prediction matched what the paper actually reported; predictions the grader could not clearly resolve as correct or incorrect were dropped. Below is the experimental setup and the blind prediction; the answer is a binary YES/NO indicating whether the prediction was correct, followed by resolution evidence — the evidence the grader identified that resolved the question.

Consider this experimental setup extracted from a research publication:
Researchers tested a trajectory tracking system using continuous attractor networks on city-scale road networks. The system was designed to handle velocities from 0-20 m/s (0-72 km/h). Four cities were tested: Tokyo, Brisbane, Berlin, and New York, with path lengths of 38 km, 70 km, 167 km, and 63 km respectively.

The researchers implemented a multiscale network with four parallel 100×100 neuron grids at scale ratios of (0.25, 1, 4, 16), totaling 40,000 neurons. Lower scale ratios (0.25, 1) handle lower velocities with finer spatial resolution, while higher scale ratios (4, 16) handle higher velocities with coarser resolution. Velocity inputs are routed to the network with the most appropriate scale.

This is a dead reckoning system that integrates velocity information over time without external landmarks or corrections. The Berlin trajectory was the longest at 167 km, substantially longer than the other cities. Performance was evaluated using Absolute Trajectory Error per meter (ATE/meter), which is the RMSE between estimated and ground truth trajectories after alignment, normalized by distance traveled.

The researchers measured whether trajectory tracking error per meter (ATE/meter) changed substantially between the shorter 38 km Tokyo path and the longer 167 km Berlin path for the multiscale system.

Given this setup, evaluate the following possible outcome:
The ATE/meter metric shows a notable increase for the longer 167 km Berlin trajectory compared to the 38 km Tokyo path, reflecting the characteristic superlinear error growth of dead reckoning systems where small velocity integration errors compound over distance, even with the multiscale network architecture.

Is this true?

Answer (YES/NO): NO